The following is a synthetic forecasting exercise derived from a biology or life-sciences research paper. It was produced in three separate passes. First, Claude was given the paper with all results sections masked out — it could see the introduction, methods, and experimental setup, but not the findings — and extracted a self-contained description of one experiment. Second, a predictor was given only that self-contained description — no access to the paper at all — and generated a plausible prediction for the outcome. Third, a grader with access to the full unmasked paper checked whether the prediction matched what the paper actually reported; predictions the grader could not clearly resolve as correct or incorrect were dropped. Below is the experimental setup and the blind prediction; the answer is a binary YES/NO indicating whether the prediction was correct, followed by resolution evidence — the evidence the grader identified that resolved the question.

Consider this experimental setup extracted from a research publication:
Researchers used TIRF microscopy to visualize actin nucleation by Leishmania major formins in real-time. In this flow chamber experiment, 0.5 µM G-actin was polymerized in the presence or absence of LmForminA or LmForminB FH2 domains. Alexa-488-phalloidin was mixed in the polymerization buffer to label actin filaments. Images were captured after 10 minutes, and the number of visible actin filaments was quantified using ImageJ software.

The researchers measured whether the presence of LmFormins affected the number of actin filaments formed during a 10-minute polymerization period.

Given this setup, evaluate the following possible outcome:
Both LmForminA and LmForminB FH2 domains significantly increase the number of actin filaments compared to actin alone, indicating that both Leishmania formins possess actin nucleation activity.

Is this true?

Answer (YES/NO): YES